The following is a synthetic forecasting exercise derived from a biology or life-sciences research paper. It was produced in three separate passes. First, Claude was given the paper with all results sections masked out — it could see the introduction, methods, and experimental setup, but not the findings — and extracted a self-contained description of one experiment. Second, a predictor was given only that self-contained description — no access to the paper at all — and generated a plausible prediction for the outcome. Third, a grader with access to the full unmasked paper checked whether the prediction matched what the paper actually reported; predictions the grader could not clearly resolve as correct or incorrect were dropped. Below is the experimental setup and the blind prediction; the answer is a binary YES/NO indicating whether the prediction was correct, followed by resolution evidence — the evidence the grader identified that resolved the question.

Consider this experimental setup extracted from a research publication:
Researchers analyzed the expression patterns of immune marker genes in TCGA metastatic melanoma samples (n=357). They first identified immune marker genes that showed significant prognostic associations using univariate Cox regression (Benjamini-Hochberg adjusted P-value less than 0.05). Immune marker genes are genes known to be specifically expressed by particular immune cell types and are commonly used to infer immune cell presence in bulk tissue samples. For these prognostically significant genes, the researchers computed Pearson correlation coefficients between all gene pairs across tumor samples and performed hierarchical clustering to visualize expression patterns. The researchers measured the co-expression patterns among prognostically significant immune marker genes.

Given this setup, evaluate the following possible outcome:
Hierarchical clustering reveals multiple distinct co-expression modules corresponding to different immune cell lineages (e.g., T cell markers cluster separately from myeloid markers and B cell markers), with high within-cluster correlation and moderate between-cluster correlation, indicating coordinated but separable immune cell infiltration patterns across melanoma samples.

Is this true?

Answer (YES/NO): NO